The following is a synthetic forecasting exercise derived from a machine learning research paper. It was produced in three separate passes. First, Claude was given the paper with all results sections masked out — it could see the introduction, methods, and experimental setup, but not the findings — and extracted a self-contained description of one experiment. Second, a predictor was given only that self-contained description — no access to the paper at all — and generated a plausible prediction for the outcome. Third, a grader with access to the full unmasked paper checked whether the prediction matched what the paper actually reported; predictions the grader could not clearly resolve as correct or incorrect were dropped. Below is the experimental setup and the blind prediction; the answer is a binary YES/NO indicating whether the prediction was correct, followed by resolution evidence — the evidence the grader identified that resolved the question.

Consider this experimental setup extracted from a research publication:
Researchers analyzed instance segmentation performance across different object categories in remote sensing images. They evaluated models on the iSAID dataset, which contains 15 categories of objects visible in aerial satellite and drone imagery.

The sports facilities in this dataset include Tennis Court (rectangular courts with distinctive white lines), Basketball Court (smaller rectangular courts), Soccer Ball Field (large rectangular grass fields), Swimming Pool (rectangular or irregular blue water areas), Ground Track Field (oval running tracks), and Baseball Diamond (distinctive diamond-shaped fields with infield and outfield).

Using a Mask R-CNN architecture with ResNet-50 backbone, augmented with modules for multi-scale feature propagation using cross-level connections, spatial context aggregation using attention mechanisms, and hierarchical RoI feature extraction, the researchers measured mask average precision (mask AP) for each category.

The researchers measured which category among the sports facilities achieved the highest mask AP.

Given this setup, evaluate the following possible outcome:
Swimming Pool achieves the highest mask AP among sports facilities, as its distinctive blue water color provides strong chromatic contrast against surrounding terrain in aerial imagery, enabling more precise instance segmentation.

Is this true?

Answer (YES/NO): NO